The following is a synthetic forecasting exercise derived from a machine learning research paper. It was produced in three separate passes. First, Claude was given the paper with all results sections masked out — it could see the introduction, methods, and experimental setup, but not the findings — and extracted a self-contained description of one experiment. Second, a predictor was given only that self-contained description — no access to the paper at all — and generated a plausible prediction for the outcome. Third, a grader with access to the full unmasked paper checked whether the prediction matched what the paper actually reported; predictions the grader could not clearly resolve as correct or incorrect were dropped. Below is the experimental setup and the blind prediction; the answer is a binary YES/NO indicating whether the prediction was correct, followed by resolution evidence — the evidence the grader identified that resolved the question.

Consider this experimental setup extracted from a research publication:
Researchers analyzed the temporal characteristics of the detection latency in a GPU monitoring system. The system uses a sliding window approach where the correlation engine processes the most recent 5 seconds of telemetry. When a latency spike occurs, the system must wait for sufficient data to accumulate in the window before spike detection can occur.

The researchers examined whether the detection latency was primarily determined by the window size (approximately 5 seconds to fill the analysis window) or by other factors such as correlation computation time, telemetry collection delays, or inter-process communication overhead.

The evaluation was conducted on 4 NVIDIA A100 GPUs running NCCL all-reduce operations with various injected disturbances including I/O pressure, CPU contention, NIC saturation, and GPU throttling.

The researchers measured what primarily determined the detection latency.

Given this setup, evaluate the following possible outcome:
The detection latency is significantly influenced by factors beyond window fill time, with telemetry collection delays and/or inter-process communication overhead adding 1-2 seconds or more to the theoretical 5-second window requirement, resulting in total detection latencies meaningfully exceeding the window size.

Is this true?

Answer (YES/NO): NO